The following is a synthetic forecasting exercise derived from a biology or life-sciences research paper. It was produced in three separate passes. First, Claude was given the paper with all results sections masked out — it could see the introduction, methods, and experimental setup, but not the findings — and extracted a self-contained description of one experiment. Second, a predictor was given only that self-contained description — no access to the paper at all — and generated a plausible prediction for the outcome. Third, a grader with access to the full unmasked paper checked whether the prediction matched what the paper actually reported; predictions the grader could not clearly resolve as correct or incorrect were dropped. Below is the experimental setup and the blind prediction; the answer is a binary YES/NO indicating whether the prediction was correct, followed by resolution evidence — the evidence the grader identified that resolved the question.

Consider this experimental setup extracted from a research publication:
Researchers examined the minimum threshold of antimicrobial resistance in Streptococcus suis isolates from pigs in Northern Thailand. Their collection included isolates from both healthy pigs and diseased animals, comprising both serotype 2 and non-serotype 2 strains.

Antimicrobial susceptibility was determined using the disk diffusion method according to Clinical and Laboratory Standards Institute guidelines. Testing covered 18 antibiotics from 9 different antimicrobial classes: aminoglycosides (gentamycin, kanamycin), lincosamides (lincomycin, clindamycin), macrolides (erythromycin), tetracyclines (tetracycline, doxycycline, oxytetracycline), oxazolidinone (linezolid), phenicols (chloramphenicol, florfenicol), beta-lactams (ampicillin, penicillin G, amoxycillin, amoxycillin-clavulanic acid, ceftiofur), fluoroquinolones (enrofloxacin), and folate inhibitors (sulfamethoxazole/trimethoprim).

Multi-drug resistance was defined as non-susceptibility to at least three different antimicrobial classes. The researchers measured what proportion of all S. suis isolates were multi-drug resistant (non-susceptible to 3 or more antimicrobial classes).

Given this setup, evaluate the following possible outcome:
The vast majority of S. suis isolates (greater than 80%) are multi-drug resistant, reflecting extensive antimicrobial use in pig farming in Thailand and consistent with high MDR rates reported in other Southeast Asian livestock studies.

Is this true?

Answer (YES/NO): YES